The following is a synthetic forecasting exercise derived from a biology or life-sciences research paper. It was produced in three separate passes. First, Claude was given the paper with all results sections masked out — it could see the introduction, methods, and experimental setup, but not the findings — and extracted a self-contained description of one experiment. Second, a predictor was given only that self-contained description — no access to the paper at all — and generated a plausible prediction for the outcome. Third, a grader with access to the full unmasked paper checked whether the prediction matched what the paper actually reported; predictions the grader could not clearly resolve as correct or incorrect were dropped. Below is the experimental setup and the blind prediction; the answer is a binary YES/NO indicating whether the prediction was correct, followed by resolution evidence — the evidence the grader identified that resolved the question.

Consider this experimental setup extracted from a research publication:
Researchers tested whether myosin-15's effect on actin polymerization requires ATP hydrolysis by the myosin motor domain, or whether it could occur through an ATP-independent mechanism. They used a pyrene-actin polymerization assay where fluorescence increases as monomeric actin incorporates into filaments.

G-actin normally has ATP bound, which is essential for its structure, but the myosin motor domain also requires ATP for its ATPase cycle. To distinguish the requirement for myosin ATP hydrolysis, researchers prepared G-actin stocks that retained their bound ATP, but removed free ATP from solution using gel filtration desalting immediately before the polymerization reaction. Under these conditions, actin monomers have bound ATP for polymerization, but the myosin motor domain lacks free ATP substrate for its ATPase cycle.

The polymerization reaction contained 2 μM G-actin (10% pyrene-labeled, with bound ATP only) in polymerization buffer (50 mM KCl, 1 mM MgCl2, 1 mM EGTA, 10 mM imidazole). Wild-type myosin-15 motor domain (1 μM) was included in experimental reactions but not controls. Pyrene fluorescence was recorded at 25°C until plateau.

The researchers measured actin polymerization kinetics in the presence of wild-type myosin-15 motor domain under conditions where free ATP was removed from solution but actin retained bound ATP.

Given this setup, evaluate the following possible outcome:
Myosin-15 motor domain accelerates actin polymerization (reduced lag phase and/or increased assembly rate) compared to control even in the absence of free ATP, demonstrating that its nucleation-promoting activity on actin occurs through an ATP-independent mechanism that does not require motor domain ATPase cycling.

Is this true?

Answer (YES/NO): YES